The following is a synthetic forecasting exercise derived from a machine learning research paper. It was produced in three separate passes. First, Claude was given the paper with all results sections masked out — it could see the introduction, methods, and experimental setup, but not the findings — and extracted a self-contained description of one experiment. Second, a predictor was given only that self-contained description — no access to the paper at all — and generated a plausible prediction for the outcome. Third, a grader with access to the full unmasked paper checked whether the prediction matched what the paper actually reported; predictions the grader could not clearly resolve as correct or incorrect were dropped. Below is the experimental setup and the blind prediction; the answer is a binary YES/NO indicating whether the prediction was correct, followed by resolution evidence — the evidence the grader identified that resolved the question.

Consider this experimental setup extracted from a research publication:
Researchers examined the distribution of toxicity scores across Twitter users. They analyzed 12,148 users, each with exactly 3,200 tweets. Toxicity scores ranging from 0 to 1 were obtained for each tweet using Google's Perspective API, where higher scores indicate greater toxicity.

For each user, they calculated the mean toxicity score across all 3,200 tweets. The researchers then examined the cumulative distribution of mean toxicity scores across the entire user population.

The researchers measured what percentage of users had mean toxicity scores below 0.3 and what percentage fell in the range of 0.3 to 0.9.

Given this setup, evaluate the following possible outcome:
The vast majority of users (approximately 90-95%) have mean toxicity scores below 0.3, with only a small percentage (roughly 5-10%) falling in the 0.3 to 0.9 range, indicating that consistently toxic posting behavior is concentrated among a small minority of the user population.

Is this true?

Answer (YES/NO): YES